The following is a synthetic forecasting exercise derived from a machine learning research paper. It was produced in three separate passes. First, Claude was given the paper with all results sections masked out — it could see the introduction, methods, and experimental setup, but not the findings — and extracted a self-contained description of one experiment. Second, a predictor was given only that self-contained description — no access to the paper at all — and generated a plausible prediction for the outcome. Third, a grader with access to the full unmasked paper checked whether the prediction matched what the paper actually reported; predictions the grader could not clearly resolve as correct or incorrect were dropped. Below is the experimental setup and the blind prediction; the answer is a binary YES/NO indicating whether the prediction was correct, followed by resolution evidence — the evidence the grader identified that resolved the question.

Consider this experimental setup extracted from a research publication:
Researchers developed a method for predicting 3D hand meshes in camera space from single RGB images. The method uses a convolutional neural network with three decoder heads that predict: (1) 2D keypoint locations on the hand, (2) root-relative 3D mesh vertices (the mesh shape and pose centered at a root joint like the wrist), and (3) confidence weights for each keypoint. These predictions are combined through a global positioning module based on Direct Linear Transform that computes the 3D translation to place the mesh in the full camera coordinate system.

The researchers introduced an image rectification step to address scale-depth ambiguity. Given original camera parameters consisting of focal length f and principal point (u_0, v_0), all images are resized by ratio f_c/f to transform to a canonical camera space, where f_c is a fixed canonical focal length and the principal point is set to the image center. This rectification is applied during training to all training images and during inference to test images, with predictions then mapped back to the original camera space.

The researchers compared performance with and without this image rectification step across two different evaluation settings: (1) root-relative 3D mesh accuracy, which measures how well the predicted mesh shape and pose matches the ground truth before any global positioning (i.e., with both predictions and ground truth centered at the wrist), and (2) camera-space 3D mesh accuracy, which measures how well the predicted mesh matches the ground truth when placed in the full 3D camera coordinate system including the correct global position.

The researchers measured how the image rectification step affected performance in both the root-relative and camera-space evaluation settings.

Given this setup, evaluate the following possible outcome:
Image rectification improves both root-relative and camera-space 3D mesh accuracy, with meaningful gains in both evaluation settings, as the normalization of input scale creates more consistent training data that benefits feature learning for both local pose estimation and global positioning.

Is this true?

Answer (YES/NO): NO